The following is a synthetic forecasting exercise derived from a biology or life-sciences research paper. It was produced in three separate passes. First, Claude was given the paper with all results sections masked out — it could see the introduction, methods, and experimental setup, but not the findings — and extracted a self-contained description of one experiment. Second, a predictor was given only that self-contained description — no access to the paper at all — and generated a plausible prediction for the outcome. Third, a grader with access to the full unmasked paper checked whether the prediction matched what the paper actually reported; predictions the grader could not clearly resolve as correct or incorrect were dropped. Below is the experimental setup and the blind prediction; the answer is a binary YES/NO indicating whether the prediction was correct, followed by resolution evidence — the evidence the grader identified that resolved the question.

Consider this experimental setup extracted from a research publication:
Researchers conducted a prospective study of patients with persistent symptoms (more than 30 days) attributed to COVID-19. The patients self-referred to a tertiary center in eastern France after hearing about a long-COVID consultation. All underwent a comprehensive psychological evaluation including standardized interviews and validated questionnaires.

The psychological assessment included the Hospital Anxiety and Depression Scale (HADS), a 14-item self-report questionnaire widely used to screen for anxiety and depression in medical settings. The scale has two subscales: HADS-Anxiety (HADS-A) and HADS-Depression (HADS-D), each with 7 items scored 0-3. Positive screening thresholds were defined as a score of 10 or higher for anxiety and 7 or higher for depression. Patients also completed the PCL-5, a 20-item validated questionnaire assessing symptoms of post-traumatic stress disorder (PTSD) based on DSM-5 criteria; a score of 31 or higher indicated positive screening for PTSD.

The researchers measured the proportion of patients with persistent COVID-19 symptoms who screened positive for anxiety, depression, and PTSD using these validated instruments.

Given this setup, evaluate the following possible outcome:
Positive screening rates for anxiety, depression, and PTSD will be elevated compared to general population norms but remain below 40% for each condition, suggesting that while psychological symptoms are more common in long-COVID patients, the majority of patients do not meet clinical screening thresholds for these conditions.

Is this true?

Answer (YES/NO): NO